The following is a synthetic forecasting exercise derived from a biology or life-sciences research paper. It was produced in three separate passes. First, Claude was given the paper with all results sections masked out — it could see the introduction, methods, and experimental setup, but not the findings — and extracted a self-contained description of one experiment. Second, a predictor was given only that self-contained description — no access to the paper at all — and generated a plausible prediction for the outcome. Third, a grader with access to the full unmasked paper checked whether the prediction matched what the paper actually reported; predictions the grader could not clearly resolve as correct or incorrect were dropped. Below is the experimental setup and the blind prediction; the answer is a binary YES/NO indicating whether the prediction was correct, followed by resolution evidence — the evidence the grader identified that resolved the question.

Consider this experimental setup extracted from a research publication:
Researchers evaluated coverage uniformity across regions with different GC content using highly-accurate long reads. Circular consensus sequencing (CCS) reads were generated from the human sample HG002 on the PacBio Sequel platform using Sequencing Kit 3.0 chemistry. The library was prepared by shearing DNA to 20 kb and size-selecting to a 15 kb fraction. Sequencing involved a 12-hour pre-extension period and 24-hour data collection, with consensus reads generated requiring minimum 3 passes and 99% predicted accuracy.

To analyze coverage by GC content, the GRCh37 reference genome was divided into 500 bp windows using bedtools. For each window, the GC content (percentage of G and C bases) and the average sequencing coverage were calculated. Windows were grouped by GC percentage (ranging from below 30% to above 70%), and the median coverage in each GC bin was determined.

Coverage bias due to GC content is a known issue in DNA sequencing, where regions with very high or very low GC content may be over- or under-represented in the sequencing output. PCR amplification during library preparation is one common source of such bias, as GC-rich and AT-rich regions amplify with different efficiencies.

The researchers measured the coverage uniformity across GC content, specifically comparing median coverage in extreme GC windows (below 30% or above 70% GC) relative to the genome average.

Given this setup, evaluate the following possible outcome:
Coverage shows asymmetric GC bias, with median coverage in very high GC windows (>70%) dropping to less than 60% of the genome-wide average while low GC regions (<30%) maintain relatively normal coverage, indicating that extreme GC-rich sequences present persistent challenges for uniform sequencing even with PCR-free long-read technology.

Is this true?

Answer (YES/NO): NO